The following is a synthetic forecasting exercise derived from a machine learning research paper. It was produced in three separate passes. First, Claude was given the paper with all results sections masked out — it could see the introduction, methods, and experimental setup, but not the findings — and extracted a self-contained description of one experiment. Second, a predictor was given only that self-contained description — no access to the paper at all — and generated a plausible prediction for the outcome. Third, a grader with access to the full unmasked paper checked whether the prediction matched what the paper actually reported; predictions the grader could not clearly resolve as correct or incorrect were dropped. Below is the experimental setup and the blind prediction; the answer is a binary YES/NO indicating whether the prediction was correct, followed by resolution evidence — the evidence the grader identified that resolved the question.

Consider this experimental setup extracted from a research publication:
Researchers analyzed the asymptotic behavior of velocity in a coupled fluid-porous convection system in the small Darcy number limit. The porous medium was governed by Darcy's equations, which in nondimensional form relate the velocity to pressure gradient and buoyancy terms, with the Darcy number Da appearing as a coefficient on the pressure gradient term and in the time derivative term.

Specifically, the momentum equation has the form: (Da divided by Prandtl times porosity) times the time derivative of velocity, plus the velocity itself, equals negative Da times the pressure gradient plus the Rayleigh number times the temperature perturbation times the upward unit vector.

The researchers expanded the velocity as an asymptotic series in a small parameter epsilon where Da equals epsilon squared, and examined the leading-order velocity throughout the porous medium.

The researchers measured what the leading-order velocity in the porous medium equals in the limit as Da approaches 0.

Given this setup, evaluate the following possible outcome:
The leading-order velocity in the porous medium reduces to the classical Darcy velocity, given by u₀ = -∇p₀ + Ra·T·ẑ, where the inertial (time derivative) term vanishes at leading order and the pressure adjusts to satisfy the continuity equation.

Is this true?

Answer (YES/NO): NO